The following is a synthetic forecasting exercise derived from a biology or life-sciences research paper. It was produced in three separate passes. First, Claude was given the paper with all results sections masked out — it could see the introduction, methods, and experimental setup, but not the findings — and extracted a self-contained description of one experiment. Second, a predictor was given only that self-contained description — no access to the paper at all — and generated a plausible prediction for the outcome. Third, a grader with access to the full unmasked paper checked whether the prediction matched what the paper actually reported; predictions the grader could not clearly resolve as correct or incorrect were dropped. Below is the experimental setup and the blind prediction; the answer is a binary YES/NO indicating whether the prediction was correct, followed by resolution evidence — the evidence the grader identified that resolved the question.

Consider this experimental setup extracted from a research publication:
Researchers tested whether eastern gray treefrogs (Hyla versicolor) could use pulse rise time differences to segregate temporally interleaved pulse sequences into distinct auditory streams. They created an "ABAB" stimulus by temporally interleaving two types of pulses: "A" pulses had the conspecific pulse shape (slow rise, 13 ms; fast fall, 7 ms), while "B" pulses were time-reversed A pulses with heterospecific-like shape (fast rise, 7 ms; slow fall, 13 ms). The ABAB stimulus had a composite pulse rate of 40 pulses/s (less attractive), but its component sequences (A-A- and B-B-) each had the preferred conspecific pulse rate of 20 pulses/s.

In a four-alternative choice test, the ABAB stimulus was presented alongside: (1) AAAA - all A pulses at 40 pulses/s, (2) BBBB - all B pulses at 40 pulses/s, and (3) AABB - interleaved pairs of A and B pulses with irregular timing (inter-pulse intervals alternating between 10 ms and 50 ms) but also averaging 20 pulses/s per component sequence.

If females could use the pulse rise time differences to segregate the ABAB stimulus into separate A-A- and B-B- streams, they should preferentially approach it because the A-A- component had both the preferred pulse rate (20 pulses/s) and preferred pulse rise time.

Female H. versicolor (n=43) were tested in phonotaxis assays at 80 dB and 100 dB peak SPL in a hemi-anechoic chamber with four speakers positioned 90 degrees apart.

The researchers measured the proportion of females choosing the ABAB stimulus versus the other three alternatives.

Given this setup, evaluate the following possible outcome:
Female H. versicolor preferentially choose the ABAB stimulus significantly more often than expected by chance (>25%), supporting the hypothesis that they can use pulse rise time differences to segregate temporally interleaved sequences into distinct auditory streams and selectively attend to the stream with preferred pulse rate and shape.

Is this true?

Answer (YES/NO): NO